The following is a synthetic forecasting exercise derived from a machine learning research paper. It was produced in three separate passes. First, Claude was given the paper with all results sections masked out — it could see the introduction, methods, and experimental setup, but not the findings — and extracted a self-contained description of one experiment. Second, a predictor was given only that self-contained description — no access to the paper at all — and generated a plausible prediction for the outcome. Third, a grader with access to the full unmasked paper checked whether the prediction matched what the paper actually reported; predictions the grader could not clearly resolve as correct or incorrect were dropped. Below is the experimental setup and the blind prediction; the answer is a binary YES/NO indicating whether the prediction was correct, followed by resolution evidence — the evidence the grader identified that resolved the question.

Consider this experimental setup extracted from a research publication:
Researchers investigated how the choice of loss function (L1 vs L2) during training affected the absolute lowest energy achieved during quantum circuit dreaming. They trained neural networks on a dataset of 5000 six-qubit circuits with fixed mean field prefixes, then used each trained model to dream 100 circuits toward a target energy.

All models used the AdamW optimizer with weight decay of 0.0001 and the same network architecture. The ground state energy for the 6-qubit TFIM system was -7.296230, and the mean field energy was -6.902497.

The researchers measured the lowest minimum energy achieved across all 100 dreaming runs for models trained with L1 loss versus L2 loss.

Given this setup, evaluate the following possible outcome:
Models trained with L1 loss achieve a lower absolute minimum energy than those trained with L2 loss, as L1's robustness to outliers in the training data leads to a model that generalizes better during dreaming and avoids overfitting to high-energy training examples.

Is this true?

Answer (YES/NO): NO